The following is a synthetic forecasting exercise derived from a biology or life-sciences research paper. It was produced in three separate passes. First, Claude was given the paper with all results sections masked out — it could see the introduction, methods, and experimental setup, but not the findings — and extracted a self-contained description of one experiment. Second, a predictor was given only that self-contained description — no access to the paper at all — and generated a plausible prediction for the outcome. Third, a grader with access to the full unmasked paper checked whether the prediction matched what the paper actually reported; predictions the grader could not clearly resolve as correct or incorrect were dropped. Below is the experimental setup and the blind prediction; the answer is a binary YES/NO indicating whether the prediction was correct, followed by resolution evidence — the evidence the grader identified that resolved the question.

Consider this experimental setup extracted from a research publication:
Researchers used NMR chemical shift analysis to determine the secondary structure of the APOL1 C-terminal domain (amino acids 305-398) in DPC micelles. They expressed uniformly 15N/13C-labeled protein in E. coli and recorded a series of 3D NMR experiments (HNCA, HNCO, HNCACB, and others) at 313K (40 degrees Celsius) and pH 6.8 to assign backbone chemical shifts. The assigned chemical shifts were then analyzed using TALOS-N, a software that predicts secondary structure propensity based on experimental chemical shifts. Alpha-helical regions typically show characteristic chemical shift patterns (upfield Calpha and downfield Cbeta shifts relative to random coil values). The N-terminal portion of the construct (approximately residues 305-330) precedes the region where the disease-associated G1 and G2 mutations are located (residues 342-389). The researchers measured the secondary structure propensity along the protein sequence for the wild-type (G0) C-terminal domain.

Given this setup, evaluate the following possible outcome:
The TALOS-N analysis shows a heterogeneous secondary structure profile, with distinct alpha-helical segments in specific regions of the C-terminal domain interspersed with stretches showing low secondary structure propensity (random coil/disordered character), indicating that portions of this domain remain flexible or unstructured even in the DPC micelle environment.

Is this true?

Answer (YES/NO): YES